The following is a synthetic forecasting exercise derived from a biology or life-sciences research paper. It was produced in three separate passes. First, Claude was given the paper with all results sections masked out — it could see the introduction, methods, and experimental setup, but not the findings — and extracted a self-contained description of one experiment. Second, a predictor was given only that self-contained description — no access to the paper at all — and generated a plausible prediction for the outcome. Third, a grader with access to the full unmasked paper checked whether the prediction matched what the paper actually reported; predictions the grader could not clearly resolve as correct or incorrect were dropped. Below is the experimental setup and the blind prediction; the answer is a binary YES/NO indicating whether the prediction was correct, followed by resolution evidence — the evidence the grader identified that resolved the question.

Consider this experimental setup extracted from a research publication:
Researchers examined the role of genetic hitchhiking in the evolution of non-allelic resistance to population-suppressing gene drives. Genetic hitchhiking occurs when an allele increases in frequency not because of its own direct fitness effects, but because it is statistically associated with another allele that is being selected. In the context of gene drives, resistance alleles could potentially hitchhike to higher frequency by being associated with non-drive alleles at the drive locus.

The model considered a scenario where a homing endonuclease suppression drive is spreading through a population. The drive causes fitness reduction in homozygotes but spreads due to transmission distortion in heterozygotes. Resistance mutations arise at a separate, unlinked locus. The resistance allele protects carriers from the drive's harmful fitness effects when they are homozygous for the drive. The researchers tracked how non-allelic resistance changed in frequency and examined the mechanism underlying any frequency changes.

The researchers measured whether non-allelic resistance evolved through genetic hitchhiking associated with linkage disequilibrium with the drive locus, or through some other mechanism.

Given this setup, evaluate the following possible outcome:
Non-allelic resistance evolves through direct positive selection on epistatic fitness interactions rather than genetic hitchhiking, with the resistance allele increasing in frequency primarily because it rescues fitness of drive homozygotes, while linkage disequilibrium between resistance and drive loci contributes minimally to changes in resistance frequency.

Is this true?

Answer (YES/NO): NO